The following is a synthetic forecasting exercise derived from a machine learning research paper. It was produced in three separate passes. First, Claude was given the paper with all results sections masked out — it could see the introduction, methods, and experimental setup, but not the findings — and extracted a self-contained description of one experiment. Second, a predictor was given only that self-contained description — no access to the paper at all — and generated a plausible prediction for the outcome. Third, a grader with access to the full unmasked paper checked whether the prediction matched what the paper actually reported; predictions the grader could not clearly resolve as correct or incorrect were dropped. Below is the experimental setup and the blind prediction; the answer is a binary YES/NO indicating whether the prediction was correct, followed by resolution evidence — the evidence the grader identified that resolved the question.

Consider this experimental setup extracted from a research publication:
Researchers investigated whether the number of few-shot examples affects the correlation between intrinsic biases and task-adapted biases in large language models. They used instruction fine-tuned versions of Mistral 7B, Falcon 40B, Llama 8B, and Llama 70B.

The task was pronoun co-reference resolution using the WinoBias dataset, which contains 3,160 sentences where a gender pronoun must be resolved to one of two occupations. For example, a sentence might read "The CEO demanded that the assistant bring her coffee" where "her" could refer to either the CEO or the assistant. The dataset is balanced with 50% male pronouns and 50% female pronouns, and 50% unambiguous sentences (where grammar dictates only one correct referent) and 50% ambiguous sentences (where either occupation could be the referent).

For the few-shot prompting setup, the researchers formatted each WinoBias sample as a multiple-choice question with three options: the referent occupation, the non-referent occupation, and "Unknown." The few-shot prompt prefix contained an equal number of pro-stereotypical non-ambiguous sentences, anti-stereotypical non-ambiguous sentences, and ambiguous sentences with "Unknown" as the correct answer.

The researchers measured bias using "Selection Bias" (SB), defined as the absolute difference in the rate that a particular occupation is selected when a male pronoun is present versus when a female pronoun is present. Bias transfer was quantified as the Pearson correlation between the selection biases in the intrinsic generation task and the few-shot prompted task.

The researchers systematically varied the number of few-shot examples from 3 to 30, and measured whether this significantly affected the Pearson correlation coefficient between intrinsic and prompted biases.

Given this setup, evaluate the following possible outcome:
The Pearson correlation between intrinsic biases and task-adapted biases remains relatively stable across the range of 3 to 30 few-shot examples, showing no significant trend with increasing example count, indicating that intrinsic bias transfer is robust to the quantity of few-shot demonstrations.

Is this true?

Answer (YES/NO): YES